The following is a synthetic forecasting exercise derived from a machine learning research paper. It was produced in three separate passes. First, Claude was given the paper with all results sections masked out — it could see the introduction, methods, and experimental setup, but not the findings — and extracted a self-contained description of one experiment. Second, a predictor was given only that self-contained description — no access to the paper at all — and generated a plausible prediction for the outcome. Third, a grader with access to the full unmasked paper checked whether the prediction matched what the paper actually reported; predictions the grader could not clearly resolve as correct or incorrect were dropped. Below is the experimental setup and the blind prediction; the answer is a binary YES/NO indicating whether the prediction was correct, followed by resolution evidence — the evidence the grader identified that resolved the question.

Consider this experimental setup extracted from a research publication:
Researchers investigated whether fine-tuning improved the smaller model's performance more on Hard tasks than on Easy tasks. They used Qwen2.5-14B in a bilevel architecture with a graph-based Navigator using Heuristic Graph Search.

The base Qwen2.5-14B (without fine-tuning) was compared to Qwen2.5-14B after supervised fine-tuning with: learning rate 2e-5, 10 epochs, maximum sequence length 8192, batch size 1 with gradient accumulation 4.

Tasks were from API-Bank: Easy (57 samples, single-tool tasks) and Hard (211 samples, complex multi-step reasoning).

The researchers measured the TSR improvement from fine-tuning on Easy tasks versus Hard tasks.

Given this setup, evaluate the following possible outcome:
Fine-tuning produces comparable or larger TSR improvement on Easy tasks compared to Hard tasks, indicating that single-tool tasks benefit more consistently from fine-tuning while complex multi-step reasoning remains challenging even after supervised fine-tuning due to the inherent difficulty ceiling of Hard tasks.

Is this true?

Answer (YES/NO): YES